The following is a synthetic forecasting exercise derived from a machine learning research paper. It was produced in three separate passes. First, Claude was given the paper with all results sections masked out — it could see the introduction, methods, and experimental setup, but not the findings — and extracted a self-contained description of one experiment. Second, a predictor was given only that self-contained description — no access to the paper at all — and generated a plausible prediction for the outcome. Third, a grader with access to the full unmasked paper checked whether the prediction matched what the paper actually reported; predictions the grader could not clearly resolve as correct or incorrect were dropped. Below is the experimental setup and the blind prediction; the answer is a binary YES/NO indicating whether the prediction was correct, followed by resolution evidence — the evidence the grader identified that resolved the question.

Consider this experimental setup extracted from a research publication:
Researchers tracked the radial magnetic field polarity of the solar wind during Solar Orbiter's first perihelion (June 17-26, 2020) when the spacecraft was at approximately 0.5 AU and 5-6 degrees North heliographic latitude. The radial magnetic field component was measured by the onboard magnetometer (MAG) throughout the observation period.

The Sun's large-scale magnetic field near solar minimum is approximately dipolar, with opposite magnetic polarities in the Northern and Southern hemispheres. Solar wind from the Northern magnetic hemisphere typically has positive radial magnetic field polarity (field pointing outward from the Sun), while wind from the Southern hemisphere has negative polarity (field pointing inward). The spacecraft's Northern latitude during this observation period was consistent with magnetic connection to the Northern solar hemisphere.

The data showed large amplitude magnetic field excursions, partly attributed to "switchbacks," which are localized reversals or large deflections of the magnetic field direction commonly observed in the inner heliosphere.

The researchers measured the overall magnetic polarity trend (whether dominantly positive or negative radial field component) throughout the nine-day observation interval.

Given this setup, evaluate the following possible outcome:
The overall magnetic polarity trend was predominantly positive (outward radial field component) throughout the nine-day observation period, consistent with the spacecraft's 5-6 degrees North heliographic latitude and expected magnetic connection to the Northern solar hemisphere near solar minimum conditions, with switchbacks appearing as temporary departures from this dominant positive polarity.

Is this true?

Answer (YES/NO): YES